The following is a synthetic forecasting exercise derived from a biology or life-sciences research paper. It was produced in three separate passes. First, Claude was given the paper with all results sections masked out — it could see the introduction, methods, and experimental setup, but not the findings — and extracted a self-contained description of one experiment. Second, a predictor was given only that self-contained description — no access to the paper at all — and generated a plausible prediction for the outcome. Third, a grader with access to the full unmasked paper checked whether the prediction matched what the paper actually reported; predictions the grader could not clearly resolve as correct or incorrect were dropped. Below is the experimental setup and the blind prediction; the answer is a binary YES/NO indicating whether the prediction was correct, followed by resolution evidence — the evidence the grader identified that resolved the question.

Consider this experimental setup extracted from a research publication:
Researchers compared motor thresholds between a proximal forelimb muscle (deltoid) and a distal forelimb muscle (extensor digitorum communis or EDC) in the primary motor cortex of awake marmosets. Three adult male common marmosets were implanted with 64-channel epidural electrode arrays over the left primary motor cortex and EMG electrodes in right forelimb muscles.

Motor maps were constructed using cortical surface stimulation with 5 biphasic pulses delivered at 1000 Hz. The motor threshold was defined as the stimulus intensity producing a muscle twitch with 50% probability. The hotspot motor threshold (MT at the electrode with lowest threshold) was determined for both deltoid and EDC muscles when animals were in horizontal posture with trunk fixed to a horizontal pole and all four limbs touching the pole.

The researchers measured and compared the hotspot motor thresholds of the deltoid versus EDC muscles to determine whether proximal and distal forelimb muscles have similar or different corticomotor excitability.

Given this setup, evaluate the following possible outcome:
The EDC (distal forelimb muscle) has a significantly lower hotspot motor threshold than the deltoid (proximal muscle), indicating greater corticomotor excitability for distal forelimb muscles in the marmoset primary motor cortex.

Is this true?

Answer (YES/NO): NO